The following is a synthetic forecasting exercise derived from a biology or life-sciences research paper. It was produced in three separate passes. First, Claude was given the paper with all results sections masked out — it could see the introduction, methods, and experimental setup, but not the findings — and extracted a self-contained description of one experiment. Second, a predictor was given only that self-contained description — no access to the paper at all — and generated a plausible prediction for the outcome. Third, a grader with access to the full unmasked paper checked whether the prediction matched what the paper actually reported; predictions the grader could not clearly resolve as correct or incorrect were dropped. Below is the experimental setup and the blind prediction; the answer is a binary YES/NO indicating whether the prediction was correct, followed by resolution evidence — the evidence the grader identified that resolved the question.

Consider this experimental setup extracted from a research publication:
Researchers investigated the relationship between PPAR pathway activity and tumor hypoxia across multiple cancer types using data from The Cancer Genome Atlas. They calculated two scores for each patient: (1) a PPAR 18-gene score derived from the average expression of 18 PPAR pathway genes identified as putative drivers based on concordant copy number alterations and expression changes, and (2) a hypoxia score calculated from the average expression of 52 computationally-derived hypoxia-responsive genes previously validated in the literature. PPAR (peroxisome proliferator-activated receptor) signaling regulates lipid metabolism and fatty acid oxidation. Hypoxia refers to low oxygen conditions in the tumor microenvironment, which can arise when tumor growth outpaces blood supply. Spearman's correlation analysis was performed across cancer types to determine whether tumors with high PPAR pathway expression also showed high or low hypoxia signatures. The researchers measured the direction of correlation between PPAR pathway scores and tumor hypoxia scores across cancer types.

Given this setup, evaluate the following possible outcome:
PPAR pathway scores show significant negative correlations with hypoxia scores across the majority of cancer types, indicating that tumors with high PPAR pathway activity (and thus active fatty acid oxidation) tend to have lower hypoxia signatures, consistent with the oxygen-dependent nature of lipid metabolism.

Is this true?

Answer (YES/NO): NO